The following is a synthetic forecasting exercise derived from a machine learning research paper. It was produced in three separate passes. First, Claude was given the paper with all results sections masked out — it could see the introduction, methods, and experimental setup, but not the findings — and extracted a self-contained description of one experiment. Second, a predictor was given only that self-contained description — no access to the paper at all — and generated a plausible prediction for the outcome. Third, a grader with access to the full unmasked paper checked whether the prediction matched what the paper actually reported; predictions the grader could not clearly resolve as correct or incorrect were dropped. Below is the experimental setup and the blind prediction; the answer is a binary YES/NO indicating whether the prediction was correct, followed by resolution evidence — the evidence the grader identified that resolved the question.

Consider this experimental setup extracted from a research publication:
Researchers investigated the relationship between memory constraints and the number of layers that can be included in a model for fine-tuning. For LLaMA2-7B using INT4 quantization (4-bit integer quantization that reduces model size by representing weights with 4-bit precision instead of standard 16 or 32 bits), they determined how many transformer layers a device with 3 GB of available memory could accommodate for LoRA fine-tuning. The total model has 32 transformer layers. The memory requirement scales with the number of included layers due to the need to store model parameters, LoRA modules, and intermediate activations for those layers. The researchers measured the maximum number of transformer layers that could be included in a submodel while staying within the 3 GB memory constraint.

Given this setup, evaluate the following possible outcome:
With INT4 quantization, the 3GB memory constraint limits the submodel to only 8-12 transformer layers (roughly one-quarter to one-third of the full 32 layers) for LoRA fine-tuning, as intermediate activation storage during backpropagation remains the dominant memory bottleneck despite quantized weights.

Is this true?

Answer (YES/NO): YES